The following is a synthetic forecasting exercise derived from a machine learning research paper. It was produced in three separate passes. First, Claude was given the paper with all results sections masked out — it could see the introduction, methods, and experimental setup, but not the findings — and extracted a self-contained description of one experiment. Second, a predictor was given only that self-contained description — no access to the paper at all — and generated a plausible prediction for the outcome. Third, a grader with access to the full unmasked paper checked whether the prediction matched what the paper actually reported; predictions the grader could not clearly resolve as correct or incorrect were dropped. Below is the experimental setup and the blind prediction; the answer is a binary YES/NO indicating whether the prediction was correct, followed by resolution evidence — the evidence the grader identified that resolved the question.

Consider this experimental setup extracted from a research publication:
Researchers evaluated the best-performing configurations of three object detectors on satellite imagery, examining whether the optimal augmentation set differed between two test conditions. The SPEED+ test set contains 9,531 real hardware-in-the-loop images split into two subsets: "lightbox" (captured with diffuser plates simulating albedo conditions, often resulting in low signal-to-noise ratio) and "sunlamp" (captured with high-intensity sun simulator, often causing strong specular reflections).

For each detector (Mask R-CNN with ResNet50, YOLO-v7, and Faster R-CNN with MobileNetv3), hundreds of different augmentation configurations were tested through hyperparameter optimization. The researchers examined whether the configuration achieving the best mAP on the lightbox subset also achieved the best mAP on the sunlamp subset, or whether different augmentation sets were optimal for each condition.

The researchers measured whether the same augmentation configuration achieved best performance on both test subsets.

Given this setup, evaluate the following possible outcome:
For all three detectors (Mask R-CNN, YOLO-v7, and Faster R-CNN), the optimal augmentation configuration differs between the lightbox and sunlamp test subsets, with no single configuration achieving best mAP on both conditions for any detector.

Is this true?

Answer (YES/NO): YES